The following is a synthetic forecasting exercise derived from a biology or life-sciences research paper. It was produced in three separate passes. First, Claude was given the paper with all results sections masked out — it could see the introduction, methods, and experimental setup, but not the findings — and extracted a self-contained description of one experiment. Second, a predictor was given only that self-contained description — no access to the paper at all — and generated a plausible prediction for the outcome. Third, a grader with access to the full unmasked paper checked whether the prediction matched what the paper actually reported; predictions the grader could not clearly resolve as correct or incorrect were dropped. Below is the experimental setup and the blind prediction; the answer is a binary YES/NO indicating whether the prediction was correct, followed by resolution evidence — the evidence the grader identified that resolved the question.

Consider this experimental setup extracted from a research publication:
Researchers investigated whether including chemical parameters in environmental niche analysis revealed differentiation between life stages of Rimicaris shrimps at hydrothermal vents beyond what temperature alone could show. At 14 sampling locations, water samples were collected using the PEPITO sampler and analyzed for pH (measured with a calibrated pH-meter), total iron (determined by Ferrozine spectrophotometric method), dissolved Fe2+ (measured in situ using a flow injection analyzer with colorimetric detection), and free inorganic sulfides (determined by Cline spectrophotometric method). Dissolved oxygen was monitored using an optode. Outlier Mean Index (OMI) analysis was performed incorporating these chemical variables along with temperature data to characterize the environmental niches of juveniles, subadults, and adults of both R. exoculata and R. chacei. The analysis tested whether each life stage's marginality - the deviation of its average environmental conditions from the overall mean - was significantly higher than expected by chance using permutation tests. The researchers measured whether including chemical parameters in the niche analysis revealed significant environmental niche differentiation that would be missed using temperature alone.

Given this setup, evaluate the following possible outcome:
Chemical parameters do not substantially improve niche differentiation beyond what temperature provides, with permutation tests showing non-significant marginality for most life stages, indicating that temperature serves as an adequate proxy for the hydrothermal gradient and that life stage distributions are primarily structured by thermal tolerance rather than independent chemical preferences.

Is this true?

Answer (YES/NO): YES